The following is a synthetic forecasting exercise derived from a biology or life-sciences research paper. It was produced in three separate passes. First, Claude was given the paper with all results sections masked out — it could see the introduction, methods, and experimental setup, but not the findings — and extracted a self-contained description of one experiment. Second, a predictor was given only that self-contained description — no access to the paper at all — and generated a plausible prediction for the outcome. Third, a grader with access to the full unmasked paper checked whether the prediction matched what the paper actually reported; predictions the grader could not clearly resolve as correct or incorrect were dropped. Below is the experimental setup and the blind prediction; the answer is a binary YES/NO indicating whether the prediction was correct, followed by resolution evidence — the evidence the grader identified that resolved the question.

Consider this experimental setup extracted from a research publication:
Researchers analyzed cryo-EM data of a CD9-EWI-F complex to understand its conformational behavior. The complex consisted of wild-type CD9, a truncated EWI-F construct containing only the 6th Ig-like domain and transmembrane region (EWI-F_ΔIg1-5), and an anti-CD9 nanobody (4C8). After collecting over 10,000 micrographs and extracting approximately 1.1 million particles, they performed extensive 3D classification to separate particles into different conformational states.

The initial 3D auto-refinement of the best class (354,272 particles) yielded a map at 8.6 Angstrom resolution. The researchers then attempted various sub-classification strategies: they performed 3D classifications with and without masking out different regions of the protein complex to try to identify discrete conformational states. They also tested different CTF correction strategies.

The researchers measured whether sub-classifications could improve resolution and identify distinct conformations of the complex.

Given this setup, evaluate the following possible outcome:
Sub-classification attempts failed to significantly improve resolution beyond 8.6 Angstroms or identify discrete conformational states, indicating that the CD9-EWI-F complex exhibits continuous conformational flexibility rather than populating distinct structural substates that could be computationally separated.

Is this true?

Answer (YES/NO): YES